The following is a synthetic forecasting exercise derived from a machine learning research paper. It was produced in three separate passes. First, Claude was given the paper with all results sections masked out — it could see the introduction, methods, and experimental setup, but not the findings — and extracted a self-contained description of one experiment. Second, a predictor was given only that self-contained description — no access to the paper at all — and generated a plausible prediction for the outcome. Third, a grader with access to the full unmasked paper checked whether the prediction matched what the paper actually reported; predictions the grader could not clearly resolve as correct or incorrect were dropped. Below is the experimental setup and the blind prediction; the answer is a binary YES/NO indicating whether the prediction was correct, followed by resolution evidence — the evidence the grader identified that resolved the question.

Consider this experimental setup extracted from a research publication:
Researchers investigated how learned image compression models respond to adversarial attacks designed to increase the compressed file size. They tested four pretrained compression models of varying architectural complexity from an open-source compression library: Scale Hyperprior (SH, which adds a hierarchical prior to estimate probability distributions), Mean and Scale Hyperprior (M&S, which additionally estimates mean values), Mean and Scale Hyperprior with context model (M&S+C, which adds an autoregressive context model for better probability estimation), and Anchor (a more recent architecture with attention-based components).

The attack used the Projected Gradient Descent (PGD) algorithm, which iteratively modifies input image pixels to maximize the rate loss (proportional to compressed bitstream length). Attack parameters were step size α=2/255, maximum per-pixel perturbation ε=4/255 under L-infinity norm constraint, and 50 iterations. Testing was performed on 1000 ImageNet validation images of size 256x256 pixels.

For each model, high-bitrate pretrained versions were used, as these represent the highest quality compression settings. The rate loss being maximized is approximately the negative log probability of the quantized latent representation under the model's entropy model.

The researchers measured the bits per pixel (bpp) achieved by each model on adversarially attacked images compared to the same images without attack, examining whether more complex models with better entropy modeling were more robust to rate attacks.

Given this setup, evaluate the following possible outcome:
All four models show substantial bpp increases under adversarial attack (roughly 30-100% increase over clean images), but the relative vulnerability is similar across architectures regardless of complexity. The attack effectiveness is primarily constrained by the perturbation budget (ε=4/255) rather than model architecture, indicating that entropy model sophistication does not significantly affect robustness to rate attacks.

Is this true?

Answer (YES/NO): NO